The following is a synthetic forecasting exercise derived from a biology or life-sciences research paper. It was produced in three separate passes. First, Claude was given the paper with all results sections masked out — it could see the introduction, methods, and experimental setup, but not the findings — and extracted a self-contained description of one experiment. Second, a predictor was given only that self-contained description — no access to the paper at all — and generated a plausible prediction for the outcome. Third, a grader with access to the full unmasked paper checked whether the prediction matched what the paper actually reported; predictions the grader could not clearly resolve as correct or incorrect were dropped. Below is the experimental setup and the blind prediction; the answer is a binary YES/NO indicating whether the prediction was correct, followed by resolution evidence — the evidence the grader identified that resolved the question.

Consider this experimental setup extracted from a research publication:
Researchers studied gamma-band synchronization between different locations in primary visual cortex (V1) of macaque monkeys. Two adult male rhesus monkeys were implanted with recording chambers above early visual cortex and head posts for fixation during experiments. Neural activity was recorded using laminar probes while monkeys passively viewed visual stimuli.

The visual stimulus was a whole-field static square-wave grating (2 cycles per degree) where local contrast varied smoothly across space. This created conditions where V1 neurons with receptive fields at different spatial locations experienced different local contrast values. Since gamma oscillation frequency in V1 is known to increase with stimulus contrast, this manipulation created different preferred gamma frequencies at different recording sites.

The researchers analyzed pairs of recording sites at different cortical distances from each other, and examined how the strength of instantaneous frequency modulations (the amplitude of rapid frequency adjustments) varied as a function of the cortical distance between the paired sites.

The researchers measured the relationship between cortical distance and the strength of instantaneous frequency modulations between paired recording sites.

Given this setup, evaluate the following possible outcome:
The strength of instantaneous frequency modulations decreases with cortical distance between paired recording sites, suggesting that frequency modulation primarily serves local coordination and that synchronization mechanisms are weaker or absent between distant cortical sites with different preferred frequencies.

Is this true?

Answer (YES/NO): YES